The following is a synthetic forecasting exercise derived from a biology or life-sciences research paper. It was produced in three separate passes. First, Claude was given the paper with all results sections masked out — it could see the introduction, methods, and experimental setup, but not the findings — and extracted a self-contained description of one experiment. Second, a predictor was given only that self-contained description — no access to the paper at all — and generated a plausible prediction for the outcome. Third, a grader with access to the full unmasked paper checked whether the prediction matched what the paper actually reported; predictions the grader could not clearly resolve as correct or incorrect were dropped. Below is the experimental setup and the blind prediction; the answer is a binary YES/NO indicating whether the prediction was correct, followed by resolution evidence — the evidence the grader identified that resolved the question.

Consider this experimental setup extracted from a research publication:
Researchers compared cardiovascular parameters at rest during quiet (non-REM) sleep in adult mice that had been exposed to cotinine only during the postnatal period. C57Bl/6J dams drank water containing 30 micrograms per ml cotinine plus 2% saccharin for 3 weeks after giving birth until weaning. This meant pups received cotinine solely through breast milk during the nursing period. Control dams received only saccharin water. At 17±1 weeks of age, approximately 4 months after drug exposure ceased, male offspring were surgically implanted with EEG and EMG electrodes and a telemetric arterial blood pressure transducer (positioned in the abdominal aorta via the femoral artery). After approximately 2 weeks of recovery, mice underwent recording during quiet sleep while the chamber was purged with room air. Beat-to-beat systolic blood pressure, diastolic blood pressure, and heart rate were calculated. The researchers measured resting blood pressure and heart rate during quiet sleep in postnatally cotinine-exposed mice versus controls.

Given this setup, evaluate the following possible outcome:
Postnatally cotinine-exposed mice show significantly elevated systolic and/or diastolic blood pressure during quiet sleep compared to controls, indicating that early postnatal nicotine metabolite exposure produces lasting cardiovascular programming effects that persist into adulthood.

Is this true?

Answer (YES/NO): NO